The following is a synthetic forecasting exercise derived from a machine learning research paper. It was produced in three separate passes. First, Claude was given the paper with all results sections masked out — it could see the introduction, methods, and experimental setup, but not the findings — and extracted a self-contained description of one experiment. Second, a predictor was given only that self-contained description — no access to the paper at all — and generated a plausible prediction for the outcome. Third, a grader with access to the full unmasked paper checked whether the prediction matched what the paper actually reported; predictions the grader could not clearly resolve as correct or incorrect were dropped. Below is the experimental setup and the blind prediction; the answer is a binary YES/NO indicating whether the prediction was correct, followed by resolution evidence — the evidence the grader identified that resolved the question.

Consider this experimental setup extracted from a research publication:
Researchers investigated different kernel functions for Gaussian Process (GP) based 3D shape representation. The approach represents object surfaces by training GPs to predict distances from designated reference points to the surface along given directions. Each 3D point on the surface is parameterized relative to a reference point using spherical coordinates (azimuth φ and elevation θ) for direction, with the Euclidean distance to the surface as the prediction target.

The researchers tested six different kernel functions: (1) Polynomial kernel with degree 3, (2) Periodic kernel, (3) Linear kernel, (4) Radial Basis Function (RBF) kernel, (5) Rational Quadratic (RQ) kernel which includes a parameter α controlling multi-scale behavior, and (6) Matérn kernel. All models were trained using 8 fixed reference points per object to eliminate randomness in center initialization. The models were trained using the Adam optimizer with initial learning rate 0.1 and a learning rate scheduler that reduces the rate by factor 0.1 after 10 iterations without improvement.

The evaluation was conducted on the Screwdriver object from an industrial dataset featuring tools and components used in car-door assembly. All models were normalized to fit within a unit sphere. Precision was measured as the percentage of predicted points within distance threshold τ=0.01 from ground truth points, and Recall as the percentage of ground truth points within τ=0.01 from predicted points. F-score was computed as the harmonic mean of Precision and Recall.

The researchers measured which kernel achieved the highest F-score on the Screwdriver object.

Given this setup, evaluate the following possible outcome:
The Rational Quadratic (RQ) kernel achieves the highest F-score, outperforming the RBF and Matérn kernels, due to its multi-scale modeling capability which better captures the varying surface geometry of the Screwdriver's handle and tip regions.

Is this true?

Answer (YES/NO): YES